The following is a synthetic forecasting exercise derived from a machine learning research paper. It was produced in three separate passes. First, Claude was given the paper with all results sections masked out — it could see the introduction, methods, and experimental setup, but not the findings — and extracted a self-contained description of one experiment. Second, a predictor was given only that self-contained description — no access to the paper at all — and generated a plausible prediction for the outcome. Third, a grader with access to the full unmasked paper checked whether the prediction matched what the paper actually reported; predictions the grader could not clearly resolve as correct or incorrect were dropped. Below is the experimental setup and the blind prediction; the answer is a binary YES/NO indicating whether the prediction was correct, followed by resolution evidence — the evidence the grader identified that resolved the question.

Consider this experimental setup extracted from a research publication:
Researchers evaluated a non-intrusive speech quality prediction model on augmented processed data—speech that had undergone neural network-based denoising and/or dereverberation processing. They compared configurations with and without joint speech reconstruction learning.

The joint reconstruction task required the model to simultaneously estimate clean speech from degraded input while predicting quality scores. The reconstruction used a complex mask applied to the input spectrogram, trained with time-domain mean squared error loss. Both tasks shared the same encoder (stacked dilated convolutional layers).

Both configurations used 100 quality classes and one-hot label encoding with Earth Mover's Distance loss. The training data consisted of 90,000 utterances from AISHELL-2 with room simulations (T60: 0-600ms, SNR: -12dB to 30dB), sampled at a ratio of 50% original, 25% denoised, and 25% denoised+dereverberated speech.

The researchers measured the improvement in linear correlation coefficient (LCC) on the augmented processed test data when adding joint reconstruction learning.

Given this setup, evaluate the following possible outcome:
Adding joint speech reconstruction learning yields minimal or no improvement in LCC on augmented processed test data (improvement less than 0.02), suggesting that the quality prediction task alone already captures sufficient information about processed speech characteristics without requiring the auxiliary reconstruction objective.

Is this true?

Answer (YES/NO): NO